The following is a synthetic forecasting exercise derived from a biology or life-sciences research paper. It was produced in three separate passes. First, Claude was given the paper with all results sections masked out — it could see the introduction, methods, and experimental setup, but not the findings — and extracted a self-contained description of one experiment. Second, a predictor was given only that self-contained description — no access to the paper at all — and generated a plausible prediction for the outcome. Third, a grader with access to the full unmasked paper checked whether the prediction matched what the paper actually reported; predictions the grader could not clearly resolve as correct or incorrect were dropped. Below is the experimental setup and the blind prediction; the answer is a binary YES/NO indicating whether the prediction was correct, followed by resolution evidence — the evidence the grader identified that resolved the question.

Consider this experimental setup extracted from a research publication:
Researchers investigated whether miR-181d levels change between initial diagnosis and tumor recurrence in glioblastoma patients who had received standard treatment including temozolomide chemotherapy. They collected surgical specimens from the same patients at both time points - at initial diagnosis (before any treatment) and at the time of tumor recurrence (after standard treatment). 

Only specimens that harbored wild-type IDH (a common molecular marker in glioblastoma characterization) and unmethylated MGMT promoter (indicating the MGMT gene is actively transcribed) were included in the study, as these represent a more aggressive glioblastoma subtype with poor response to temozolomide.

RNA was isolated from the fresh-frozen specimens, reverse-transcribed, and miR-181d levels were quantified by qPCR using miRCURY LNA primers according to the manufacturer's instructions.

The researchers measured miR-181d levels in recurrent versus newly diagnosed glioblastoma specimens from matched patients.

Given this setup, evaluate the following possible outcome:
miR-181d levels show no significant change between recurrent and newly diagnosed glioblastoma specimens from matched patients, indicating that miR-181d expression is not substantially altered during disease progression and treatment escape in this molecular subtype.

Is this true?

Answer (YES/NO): NO